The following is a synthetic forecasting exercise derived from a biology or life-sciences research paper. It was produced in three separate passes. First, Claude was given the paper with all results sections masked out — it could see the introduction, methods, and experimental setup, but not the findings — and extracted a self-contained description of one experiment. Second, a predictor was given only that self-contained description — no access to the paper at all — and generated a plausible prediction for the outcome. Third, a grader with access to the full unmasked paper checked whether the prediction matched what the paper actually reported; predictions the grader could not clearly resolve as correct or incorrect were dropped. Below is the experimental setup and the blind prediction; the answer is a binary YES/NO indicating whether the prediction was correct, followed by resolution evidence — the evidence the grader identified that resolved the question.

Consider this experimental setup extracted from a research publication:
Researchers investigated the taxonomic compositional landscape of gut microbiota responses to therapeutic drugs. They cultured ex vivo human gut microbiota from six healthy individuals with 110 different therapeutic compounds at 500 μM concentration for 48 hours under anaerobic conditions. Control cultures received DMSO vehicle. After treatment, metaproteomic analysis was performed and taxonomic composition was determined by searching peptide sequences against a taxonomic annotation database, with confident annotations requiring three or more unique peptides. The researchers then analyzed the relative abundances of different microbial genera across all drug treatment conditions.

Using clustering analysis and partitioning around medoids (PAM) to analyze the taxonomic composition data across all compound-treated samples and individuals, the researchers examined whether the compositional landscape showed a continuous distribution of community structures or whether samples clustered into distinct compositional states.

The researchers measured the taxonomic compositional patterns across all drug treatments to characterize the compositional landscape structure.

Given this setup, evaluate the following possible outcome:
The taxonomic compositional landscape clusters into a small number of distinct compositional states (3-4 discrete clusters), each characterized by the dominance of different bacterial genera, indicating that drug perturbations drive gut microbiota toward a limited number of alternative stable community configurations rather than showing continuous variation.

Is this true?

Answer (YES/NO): YES